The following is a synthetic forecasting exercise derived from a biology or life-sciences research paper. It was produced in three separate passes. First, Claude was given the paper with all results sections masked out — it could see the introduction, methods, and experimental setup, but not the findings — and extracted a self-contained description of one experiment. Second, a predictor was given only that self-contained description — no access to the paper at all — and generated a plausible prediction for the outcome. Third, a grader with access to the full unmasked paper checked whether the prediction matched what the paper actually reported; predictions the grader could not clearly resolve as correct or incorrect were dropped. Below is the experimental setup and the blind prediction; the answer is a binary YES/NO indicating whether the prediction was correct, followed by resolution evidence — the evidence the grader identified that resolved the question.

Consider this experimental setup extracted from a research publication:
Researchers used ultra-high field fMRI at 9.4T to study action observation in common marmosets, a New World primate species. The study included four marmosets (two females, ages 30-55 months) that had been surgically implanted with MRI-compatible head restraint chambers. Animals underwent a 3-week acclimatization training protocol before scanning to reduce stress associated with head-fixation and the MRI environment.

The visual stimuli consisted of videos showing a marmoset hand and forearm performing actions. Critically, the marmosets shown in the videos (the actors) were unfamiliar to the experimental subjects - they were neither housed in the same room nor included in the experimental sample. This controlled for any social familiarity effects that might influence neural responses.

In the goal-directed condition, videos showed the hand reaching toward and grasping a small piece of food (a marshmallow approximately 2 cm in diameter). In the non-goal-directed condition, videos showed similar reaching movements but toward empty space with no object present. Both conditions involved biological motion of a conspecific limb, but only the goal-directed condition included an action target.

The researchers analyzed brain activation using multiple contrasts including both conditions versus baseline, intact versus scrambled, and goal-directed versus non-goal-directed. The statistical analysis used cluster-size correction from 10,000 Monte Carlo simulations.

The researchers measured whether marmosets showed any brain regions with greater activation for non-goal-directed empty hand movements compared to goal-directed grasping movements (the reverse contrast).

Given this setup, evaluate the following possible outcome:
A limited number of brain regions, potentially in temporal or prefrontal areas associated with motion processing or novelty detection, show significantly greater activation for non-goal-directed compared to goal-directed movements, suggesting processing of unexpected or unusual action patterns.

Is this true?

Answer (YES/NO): NO